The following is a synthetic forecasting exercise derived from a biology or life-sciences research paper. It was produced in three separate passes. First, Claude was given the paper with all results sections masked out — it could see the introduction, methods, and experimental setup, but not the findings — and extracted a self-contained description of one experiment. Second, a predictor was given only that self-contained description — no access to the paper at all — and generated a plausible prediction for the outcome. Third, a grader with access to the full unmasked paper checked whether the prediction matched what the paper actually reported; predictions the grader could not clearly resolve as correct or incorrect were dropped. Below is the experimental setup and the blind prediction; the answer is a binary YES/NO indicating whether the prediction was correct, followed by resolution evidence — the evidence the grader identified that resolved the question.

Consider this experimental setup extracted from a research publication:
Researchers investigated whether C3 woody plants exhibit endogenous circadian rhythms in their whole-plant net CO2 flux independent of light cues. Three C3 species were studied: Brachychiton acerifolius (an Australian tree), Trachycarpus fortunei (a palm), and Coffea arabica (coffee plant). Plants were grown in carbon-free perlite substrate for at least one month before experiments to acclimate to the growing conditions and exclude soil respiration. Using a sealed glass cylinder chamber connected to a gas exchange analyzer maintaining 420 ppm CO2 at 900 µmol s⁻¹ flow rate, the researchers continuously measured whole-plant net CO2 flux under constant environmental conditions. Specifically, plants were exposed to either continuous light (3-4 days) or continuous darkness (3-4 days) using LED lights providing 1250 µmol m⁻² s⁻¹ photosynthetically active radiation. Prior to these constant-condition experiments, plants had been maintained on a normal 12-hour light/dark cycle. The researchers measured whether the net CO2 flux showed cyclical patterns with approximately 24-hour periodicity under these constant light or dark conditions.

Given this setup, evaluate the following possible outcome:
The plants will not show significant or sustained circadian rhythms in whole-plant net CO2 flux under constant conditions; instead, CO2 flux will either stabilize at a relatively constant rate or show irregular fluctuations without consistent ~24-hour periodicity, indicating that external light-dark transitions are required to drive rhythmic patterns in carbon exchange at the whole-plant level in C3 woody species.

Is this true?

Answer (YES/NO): YES